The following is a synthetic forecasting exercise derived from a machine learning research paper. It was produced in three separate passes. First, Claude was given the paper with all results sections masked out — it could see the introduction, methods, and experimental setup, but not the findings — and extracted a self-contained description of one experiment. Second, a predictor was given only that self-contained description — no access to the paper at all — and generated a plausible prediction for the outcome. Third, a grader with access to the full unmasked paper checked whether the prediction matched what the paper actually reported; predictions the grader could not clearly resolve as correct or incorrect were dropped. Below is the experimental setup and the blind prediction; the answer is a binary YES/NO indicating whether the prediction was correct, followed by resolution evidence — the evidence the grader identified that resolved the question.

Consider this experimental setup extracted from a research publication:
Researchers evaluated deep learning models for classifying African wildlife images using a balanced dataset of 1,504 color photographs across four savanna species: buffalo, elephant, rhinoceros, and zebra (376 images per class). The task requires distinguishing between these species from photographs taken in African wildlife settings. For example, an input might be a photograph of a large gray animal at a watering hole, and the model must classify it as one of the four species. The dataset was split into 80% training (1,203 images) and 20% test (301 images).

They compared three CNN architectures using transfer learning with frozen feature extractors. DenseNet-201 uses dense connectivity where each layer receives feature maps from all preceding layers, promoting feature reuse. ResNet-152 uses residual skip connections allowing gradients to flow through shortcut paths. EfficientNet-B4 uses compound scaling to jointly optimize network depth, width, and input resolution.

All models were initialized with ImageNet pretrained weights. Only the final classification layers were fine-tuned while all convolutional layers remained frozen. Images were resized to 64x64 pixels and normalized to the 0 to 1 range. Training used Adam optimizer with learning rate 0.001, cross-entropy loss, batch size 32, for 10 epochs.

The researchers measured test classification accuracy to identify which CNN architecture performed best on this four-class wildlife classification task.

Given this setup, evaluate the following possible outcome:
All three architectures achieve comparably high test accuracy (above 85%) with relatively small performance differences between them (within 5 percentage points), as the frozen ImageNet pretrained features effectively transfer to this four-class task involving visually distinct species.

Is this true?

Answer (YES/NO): NO